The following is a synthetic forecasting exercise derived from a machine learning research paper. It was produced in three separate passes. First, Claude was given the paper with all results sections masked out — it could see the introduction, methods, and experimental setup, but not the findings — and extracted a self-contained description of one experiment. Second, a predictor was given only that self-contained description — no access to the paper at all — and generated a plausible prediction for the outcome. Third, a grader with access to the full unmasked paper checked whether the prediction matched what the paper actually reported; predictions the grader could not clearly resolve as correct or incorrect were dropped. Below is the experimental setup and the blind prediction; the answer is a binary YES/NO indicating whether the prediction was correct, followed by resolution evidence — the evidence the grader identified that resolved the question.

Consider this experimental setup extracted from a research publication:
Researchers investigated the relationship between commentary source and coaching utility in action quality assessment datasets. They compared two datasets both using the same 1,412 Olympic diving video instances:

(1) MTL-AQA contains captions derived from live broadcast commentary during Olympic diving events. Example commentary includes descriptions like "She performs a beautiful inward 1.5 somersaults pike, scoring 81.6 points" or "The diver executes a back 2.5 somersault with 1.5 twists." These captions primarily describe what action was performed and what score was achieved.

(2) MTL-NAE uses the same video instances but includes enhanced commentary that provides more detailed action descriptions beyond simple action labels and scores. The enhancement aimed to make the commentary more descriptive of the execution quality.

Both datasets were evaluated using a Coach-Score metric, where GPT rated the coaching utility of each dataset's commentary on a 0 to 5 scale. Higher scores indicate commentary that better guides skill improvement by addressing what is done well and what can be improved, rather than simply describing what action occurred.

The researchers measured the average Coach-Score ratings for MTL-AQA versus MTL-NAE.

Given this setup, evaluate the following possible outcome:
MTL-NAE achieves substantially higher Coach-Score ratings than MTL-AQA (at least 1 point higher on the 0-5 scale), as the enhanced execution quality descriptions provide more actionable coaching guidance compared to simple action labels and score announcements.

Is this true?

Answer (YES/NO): YES